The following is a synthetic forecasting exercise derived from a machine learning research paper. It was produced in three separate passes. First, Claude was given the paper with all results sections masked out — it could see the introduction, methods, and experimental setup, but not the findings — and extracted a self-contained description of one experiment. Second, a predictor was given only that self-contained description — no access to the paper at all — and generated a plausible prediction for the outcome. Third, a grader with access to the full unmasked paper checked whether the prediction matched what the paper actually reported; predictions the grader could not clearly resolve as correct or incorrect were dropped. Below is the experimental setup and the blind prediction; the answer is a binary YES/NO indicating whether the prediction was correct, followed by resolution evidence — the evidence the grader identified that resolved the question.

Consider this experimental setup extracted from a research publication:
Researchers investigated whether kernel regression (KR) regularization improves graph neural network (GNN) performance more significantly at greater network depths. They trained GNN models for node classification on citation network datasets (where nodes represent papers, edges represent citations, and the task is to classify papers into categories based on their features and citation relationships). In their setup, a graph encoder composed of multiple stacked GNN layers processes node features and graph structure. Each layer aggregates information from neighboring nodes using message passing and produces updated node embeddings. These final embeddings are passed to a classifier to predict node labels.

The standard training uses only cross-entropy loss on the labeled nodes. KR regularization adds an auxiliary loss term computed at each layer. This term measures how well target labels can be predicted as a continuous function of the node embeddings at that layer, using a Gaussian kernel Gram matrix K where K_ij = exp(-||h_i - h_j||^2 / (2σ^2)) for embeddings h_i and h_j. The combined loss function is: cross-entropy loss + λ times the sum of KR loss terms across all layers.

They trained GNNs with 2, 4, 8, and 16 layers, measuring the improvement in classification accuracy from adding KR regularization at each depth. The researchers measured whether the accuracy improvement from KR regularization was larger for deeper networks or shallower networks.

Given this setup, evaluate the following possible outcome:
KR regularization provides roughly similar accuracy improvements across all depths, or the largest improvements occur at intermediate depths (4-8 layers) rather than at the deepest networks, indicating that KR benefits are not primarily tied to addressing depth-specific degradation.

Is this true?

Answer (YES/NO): NO